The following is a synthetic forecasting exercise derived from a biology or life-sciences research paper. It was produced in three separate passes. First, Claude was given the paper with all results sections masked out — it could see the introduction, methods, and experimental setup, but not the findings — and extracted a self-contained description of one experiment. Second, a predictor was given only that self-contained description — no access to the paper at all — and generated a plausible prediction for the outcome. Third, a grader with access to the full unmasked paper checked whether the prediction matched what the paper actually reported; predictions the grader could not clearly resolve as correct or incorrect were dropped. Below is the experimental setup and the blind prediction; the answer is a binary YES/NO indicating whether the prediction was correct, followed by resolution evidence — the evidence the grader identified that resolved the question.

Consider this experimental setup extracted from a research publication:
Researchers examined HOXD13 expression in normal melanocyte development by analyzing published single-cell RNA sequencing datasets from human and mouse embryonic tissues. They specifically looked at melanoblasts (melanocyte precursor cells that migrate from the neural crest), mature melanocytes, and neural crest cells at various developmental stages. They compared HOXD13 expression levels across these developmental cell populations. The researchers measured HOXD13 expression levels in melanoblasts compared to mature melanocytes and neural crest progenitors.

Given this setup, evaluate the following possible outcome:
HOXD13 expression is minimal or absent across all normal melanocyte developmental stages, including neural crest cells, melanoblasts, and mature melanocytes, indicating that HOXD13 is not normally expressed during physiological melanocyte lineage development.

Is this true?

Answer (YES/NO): NO